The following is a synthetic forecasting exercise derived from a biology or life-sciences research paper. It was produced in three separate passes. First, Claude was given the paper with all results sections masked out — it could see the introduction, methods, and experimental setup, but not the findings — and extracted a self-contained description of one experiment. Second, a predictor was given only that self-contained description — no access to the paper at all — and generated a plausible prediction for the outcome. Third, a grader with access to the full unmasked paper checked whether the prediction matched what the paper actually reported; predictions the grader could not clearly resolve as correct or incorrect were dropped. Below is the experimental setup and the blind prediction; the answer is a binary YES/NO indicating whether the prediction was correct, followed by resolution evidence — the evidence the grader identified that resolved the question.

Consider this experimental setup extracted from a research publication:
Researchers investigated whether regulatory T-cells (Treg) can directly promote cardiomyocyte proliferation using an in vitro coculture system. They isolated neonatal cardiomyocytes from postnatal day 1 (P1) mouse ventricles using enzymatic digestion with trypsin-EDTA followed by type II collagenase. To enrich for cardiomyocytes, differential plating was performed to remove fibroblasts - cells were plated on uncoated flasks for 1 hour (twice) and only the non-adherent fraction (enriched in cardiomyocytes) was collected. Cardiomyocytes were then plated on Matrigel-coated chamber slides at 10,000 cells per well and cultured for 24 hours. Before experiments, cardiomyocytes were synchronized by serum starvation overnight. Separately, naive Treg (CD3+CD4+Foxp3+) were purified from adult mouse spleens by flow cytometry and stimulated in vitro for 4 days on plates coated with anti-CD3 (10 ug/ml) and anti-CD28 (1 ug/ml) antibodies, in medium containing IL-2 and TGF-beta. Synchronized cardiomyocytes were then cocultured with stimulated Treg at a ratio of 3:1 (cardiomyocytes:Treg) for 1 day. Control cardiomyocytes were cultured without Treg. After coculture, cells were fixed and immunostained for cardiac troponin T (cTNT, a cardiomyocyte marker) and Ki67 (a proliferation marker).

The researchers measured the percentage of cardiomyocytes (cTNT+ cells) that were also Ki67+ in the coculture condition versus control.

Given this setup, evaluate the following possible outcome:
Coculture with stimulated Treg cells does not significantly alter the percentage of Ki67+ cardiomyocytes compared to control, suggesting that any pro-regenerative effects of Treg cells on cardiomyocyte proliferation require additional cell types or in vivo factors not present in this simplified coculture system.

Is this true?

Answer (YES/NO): NO